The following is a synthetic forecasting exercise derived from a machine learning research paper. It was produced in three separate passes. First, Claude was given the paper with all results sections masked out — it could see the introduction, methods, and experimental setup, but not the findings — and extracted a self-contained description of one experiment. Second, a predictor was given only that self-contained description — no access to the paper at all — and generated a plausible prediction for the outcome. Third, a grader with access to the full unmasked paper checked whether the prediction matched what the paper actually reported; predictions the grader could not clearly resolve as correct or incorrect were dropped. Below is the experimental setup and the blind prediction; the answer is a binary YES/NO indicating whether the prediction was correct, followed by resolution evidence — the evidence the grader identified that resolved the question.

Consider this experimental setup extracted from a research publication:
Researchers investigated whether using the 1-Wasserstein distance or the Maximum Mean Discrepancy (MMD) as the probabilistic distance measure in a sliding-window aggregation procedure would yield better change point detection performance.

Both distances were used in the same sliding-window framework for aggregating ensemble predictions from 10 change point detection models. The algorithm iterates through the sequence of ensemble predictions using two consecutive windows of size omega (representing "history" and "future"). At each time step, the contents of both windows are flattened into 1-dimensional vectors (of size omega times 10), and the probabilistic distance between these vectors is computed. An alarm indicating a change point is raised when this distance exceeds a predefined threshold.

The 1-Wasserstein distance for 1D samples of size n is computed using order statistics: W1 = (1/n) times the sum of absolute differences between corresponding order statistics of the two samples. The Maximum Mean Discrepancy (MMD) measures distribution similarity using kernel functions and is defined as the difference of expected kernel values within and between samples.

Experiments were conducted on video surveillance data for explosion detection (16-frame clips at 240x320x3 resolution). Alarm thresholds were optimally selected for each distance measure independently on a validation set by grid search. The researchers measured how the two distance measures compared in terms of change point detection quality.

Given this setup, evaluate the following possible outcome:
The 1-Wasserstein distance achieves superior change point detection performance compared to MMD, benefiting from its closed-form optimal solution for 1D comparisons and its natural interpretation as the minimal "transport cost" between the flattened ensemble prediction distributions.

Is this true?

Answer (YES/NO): NO